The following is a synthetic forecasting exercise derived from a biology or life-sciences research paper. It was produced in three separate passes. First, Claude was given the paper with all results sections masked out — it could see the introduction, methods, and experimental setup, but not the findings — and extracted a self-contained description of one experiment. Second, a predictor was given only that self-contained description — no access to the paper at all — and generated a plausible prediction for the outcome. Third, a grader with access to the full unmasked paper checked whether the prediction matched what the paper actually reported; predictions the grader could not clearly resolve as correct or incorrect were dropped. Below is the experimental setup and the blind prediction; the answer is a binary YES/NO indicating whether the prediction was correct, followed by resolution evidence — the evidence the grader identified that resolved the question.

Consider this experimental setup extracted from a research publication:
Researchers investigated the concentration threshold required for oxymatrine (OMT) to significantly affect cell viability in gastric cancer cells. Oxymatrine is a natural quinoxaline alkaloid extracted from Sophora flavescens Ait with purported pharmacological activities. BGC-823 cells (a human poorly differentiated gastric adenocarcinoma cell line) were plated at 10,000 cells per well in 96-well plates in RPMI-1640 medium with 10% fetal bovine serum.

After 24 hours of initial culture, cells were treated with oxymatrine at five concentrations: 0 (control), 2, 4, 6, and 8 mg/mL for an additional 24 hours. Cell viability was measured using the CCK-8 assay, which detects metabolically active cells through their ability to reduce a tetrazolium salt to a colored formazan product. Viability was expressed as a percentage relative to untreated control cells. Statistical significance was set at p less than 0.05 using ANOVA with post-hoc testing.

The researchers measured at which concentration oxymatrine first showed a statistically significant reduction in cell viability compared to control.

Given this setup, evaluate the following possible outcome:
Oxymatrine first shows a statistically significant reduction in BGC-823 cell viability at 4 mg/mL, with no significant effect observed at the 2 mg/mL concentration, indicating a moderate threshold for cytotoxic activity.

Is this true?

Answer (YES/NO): YES